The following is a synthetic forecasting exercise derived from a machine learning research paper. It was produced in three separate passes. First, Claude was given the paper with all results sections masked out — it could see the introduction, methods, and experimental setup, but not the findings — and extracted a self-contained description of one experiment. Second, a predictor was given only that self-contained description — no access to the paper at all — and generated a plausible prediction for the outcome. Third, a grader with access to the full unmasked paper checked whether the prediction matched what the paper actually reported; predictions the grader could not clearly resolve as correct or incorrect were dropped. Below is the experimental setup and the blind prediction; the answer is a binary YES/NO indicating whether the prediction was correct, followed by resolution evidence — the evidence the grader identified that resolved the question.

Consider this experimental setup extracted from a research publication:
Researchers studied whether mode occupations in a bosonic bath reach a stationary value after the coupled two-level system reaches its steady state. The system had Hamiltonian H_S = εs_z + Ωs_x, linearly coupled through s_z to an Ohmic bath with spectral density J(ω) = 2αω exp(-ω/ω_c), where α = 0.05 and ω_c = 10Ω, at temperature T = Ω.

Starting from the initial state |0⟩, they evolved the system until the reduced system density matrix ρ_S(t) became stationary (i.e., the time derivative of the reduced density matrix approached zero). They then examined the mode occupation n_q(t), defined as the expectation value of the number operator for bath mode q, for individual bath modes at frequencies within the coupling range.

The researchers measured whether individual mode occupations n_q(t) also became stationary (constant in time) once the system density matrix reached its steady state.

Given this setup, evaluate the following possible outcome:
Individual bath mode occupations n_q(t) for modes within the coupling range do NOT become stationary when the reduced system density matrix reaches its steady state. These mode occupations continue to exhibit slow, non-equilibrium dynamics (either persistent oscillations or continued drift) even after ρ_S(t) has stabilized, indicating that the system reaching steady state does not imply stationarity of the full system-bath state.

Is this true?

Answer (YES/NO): YES